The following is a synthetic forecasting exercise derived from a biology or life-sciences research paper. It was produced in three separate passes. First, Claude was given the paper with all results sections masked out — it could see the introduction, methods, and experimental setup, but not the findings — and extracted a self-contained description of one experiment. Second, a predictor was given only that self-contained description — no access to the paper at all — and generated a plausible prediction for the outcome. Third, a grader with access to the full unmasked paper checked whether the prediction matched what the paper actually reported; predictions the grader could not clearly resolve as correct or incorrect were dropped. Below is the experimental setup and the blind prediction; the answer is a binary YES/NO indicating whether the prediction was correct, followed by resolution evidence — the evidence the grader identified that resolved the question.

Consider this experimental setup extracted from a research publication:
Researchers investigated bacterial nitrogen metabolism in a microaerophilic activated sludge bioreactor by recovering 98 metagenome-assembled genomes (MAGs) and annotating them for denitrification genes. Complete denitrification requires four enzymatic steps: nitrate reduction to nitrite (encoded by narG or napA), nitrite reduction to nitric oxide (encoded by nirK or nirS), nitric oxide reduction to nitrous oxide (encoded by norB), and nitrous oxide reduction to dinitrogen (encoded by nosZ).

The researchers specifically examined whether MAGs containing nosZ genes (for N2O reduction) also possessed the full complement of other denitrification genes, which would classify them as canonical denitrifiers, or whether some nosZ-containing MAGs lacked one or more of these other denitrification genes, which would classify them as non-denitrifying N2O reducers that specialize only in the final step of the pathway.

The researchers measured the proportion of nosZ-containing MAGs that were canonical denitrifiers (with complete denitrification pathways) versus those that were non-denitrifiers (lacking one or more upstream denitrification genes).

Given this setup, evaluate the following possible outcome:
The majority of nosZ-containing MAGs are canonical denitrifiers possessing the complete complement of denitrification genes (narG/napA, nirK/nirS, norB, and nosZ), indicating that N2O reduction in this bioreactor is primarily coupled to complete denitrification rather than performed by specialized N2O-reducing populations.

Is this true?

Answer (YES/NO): NO